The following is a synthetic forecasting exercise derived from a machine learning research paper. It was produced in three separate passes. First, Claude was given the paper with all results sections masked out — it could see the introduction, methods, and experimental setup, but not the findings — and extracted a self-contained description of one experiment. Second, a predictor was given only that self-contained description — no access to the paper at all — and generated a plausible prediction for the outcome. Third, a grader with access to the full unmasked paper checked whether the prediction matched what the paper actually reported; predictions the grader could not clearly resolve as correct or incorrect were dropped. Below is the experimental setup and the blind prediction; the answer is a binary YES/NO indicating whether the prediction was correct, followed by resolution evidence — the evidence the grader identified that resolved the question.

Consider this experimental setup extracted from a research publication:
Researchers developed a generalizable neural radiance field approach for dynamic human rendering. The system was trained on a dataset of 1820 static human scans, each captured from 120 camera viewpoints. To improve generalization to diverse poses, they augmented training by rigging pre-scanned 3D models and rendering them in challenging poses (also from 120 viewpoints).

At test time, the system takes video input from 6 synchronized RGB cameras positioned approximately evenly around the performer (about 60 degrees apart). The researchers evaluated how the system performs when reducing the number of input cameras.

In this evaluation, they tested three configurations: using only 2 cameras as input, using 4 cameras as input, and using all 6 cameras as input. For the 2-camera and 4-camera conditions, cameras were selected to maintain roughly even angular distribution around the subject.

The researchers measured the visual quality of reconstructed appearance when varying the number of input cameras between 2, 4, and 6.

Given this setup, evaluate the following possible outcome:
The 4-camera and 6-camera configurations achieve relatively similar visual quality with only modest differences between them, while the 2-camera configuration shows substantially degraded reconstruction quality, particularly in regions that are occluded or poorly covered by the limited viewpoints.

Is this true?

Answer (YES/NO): NO